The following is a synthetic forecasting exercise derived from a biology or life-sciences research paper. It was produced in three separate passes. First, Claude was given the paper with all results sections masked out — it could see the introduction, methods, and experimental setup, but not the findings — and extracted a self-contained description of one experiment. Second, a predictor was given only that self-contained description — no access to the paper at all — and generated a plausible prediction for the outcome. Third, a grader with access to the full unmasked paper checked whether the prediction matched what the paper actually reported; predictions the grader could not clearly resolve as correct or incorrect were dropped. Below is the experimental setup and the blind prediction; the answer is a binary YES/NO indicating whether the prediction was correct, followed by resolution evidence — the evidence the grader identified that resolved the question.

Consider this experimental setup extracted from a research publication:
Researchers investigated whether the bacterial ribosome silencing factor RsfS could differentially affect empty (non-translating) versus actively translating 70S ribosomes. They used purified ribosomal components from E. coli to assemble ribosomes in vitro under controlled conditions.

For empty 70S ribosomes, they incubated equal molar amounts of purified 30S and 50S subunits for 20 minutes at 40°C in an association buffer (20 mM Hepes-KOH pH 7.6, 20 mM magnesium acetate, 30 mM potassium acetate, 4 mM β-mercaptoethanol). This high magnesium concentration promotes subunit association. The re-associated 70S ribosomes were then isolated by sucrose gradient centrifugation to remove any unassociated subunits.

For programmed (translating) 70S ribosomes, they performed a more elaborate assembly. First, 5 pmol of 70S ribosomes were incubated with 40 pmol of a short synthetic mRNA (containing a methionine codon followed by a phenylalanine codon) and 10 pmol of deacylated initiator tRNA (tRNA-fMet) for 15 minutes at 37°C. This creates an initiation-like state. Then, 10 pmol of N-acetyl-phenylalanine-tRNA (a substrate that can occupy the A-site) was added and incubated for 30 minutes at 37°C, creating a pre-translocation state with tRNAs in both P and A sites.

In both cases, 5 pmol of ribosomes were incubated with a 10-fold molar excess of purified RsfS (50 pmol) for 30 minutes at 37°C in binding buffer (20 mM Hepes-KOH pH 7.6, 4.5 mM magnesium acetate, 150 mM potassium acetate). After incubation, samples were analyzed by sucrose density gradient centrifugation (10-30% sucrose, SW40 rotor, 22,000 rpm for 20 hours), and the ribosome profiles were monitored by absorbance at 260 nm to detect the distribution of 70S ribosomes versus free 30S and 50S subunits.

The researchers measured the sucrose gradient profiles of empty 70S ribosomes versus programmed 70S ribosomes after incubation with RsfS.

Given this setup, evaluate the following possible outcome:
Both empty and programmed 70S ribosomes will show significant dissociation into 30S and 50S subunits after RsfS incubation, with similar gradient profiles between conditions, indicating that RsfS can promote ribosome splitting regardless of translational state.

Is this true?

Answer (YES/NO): NO